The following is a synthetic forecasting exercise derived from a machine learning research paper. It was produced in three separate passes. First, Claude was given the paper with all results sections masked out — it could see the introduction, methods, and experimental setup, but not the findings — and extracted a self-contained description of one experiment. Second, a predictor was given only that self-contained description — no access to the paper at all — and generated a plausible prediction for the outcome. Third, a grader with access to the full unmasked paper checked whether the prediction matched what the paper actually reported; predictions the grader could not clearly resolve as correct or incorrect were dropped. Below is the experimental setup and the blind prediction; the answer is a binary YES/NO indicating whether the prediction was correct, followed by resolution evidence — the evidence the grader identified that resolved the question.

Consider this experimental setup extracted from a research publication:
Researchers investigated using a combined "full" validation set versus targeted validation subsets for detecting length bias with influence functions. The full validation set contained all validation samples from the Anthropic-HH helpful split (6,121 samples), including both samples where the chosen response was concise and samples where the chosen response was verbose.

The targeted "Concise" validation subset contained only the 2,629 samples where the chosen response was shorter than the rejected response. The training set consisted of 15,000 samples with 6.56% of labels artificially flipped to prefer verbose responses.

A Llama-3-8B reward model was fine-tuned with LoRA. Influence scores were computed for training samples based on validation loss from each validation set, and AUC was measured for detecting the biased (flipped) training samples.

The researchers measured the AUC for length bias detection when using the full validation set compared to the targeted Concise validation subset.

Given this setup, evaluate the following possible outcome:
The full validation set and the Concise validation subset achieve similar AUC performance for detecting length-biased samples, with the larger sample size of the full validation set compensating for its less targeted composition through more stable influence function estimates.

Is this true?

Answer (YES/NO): NO